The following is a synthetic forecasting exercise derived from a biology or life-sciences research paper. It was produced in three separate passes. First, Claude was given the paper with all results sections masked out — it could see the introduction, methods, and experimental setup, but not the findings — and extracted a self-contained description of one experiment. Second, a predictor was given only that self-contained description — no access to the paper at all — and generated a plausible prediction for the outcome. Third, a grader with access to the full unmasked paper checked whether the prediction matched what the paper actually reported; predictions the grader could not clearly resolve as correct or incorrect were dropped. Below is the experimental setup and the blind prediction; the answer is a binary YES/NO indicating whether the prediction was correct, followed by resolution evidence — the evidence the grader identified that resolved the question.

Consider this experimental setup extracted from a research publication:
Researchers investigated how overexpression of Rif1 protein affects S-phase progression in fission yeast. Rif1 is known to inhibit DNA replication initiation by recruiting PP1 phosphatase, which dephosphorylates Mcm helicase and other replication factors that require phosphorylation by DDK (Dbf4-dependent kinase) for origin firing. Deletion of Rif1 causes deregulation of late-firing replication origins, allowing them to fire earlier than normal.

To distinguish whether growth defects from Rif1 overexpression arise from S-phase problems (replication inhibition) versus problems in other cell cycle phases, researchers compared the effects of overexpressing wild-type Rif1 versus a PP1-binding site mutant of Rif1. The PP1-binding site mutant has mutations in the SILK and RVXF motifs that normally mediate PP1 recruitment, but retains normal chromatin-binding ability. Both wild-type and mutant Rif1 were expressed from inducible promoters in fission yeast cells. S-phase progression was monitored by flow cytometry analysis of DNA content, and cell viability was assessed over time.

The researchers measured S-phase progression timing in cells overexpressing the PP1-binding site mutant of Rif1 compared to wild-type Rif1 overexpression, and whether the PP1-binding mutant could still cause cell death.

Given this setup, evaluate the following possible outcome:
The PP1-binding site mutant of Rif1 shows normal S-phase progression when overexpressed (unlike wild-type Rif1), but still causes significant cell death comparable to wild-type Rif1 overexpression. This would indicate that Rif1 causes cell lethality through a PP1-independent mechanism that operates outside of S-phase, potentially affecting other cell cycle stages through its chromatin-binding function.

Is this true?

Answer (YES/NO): YES